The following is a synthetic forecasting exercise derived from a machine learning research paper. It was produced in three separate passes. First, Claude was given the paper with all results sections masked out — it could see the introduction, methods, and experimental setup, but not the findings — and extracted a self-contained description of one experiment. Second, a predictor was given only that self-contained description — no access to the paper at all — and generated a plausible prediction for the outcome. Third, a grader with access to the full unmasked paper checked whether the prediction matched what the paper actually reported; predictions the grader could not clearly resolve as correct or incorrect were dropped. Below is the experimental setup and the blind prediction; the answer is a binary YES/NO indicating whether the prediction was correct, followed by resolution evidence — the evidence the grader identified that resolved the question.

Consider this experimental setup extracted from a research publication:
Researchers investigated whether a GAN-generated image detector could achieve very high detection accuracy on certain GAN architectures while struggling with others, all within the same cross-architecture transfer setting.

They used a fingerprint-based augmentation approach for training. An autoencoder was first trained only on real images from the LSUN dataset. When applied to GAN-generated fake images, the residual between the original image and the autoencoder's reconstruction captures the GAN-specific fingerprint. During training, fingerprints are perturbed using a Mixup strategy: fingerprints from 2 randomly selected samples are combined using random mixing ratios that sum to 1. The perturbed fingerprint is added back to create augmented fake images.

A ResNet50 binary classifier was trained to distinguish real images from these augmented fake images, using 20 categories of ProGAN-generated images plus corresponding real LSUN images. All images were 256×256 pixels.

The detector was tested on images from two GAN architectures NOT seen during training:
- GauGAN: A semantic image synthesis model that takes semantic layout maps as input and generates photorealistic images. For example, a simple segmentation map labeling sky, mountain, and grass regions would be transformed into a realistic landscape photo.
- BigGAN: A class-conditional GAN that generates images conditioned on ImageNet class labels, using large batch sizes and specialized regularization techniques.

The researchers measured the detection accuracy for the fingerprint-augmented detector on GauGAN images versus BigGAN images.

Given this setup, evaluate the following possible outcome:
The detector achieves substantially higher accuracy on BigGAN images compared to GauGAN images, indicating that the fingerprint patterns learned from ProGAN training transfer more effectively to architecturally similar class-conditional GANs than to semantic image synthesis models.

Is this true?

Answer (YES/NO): NO